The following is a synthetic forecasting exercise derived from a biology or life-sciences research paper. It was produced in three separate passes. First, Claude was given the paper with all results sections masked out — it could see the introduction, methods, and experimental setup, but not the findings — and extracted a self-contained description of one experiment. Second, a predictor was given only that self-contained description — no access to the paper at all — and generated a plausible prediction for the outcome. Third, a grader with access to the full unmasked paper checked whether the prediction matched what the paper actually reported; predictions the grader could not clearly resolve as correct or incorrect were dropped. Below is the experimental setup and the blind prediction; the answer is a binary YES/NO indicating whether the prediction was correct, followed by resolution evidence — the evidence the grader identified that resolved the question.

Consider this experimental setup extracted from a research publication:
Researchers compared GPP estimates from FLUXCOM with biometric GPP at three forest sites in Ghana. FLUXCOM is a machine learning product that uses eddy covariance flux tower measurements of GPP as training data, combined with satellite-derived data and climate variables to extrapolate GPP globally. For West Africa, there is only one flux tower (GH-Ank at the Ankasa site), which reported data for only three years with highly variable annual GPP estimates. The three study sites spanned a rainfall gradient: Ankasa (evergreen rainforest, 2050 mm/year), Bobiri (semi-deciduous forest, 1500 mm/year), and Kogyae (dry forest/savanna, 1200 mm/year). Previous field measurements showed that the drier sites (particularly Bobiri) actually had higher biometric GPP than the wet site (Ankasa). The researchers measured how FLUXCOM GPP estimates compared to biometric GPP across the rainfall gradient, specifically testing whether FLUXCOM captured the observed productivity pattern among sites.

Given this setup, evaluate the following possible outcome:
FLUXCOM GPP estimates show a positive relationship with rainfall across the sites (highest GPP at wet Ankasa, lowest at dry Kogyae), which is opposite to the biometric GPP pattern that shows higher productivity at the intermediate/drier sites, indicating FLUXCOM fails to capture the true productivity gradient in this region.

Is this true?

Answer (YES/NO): YES